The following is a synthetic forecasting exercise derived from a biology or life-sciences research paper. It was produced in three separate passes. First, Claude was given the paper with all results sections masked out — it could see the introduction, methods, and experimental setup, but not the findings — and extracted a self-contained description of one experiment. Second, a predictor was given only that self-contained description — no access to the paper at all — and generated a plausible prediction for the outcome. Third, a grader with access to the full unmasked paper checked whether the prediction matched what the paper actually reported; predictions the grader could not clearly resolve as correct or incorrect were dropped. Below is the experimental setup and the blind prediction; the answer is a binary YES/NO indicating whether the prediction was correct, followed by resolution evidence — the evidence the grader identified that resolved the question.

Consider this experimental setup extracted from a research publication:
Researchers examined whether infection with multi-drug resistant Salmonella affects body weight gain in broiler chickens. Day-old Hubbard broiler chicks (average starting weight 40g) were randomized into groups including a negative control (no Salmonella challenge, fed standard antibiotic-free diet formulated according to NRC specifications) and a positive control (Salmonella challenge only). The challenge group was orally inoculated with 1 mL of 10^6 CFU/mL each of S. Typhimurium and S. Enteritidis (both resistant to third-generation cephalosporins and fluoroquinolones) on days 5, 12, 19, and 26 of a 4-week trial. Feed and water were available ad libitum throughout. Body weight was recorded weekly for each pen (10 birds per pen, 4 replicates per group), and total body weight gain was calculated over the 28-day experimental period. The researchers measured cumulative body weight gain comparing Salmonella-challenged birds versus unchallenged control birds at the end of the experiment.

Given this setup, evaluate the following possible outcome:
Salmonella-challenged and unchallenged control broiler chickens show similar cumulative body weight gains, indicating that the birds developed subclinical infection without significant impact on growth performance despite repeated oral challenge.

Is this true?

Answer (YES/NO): NO